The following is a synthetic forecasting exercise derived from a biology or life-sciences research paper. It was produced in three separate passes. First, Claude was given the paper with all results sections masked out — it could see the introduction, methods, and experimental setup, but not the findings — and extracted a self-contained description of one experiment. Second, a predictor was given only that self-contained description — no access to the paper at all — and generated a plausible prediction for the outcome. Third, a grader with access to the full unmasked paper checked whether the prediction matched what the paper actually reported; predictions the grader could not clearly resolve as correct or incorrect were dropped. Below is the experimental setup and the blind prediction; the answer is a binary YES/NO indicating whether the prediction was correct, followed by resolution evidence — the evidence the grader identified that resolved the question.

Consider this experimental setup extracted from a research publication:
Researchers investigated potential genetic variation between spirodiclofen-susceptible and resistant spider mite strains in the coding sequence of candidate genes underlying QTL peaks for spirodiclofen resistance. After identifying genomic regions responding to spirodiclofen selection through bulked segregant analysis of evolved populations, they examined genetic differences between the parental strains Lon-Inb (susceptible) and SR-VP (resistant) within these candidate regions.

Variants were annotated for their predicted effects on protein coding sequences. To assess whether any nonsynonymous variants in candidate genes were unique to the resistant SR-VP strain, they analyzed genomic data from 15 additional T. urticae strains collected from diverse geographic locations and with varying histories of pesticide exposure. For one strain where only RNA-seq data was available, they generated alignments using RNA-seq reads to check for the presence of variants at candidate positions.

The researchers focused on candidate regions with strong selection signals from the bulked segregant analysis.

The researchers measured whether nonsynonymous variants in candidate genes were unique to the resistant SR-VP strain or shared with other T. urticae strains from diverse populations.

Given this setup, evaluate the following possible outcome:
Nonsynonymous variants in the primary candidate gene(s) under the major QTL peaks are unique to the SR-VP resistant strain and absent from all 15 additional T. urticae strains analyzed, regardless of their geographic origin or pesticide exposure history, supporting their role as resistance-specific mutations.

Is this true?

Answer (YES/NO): NO